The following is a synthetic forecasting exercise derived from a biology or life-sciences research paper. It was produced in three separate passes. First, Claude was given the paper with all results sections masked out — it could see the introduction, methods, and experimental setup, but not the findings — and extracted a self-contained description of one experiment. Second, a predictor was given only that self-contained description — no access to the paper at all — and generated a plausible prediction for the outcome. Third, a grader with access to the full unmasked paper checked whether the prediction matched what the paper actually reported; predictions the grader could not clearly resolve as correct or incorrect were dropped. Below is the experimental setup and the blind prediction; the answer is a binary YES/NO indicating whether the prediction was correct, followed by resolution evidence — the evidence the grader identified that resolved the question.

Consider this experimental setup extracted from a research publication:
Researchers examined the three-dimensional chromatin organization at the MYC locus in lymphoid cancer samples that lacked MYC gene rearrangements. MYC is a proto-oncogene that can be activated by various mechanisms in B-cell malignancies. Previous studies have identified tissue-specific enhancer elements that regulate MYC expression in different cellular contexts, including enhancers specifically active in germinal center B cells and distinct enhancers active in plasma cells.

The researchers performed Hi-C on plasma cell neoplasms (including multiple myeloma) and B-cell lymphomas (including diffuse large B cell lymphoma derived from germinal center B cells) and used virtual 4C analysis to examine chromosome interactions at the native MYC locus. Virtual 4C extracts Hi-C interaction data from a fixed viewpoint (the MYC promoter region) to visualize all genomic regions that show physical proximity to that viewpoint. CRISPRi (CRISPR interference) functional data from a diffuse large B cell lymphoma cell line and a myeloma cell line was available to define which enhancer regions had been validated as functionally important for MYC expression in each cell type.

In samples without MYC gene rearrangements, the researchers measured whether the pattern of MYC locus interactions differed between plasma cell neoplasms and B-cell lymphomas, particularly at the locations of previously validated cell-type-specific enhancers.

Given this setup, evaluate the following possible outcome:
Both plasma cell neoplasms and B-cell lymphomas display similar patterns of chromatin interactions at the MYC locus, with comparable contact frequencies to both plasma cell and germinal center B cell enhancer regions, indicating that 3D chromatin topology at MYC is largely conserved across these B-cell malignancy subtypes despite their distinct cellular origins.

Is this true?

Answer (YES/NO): NO